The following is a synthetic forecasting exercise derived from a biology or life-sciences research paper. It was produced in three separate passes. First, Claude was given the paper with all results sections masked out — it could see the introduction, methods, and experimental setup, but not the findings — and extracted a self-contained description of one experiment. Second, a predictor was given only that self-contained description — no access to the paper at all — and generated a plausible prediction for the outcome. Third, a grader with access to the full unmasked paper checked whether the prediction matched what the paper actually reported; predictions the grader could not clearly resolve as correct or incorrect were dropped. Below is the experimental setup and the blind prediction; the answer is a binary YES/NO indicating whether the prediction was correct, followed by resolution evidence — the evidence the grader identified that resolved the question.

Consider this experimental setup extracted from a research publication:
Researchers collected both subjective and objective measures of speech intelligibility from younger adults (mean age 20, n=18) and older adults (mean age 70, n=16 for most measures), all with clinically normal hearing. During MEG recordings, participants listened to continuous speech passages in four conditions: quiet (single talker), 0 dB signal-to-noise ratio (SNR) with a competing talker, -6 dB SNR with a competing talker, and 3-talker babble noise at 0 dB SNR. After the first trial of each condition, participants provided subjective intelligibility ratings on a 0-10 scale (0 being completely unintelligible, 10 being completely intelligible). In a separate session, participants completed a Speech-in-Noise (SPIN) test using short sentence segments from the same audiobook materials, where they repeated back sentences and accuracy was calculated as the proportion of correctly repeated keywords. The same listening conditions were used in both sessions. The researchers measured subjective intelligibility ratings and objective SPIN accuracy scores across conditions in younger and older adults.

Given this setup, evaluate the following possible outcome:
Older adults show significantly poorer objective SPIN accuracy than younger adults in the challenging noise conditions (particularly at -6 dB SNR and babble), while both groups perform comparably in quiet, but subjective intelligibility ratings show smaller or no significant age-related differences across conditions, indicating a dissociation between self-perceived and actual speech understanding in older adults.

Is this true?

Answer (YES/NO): NO